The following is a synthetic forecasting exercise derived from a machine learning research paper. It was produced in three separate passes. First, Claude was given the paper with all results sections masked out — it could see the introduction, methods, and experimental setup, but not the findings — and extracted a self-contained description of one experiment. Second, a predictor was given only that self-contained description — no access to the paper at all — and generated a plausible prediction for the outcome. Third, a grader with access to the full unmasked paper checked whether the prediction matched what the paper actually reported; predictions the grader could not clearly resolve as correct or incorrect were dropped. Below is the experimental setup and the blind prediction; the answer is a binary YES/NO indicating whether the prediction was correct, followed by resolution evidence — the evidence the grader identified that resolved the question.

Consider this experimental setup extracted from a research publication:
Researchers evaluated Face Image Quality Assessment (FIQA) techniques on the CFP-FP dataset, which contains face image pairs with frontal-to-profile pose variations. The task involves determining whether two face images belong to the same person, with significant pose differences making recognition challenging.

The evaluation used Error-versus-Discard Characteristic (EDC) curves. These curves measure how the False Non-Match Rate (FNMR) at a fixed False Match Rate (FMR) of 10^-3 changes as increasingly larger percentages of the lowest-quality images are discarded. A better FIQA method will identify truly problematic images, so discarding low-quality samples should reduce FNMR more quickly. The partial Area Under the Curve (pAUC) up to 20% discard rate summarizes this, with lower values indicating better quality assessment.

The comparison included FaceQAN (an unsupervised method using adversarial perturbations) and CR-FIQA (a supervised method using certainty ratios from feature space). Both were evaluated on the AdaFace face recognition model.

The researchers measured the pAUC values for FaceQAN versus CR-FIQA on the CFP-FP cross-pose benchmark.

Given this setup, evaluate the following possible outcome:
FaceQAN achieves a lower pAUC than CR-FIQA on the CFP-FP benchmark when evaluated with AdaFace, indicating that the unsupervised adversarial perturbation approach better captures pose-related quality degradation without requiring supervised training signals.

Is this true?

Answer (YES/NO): YES